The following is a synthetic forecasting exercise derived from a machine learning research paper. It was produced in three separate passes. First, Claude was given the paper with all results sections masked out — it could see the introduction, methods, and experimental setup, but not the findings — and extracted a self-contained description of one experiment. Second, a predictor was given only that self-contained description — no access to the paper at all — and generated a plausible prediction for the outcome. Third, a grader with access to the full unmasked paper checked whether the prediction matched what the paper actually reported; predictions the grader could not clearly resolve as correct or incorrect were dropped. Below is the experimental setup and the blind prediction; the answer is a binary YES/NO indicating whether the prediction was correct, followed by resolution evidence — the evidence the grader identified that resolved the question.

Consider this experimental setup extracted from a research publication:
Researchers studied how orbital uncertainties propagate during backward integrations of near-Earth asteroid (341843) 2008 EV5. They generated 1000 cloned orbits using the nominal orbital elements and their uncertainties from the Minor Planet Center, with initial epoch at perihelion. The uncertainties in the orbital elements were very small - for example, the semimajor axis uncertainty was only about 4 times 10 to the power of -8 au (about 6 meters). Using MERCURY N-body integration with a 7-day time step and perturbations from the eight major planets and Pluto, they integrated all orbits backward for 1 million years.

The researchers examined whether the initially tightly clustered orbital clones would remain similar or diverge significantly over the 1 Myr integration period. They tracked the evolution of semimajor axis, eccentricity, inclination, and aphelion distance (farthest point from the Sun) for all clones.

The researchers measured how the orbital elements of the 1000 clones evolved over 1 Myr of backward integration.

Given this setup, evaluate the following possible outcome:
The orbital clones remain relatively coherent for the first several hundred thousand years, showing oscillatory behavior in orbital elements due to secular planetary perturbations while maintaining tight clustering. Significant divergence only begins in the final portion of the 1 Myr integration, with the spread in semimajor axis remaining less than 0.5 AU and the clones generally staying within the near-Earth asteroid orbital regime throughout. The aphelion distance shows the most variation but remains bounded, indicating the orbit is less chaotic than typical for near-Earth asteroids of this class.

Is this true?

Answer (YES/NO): NO